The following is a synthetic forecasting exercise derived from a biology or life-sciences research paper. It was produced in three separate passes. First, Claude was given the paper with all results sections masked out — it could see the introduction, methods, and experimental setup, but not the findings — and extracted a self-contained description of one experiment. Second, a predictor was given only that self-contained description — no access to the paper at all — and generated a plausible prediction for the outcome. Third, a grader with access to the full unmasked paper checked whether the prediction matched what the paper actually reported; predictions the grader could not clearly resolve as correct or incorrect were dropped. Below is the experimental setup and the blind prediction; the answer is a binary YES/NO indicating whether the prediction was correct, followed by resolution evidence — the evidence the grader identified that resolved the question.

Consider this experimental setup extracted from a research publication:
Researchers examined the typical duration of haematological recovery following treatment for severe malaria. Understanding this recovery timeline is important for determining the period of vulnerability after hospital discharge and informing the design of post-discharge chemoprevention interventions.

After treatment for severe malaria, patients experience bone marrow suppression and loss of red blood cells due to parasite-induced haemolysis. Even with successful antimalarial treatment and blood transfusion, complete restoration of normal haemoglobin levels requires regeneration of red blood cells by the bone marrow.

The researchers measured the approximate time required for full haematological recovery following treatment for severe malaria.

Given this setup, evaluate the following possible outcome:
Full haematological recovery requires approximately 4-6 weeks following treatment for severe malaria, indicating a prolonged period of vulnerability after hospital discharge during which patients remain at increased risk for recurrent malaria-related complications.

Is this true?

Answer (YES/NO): YES